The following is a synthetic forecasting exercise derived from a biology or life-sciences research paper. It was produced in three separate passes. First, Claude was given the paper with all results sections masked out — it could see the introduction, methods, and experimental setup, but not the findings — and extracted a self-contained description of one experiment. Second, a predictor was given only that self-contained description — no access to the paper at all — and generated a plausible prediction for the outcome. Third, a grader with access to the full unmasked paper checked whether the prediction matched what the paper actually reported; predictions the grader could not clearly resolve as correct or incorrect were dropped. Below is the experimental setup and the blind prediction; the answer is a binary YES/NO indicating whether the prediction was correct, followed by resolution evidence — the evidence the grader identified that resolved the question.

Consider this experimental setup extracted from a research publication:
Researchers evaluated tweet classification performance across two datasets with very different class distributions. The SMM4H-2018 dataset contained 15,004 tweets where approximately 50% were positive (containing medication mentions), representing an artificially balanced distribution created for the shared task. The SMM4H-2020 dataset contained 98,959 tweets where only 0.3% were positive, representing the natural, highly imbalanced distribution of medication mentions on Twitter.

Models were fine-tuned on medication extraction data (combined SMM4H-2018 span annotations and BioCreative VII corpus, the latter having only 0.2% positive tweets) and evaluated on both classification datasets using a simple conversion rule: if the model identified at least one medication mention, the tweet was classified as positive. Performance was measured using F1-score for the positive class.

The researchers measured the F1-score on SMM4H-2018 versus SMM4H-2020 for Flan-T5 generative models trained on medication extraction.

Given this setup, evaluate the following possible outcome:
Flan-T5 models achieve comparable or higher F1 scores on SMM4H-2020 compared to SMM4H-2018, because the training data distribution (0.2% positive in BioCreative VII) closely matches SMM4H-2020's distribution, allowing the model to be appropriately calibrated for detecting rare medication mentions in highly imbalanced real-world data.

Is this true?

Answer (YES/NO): NO